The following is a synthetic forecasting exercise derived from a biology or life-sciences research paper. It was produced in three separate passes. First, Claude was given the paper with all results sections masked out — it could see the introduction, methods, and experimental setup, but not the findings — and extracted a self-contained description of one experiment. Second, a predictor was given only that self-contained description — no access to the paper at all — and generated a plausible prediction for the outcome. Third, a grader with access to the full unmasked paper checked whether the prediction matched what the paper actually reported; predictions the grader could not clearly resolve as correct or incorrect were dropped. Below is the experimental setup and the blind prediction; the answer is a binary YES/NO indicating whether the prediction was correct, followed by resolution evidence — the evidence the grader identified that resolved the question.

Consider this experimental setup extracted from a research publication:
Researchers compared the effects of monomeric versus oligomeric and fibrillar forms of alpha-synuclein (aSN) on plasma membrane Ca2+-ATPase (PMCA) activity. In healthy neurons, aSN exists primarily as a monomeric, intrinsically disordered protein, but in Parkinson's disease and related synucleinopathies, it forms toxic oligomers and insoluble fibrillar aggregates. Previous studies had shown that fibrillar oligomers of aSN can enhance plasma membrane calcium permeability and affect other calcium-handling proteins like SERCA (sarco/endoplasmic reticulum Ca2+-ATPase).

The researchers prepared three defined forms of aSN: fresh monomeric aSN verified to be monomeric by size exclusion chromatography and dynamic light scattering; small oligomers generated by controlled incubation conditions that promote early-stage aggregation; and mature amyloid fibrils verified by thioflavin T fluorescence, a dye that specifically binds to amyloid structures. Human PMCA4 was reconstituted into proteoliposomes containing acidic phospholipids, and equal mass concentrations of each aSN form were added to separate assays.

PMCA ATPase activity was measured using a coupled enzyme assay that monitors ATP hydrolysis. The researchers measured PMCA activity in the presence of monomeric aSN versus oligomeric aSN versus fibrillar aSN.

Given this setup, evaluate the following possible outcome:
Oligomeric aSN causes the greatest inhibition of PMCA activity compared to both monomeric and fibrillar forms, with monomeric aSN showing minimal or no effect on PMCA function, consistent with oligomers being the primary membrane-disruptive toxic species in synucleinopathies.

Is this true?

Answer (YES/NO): NO